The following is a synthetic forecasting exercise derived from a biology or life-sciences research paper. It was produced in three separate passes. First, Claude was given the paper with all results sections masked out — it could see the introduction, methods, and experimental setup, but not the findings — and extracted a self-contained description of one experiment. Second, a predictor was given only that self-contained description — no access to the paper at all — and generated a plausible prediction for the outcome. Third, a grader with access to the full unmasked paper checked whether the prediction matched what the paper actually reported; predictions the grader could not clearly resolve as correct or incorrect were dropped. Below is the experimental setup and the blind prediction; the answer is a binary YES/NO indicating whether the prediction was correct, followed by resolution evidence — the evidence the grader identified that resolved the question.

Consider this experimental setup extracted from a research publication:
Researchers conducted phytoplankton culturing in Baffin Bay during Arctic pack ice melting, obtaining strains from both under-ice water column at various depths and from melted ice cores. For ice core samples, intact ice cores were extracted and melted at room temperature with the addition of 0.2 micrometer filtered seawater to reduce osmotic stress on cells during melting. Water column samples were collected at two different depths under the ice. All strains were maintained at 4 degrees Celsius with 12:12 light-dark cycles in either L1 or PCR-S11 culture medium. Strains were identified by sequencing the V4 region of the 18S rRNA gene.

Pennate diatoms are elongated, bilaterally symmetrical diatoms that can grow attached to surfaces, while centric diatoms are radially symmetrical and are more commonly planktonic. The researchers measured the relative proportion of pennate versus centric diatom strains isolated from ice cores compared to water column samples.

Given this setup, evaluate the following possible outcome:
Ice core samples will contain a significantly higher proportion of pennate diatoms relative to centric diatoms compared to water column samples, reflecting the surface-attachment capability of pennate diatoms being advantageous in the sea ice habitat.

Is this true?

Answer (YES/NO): YES